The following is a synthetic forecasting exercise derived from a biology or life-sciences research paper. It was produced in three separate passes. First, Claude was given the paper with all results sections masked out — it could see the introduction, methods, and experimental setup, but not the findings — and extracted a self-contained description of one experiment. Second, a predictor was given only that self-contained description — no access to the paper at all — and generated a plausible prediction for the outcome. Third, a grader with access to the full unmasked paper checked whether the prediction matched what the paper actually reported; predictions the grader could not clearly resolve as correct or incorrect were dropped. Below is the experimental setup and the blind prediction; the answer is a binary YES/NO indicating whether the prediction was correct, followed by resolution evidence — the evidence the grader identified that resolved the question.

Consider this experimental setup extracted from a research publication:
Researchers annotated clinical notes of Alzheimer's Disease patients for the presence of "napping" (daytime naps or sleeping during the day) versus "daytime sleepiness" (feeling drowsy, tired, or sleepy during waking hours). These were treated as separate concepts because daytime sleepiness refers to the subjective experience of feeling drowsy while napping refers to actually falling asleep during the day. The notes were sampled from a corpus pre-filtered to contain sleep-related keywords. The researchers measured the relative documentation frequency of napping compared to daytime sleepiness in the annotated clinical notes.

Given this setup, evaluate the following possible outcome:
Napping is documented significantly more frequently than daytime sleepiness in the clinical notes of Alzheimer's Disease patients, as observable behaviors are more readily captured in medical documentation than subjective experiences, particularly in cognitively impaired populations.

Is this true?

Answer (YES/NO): NO